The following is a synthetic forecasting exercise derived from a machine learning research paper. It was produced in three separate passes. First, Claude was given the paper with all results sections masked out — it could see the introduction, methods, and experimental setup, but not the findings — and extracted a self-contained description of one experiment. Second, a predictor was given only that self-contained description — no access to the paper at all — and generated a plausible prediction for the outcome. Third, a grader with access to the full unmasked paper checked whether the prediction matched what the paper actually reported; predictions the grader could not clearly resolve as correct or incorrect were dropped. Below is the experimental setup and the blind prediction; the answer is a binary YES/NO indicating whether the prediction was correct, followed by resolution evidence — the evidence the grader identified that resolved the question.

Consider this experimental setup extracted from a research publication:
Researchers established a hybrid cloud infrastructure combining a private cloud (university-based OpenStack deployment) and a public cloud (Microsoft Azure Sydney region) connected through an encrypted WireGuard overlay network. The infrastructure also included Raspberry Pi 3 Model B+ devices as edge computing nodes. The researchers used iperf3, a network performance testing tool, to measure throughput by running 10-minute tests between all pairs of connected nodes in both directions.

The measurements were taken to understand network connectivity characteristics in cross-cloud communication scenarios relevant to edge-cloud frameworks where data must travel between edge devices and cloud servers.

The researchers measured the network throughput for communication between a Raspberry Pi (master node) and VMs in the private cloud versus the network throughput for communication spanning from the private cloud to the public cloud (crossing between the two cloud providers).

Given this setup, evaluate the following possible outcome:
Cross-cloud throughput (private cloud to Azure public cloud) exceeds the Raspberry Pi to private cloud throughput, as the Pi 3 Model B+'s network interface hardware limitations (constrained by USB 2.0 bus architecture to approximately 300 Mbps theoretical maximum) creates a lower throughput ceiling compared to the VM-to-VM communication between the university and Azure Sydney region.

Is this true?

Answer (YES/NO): NO